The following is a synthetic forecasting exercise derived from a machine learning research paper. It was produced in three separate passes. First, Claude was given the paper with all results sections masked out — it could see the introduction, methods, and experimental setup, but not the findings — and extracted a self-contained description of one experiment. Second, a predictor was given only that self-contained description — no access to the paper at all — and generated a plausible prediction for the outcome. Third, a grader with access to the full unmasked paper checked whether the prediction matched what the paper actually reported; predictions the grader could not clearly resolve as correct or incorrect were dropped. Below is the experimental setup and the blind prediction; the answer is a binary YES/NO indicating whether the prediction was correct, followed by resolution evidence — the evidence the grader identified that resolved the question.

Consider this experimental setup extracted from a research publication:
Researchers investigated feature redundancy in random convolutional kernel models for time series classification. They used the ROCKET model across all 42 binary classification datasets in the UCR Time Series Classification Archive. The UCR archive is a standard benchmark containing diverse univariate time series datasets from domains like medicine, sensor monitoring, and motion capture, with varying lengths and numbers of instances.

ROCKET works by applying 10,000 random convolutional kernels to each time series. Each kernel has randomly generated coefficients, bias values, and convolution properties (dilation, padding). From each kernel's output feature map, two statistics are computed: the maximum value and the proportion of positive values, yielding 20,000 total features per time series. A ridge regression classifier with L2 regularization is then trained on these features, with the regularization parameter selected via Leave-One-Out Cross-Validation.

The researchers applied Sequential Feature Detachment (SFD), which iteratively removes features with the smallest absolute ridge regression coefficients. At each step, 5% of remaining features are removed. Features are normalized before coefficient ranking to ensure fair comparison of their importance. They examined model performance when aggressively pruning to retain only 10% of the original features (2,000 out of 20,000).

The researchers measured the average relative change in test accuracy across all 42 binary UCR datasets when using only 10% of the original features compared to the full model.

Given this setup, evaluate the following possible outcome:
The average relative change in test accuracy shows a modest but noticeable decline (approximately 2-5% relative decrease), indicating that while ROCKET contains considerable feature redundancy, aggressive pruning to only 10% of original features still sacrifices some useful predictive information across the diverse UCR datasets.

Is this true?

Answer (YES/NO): NO